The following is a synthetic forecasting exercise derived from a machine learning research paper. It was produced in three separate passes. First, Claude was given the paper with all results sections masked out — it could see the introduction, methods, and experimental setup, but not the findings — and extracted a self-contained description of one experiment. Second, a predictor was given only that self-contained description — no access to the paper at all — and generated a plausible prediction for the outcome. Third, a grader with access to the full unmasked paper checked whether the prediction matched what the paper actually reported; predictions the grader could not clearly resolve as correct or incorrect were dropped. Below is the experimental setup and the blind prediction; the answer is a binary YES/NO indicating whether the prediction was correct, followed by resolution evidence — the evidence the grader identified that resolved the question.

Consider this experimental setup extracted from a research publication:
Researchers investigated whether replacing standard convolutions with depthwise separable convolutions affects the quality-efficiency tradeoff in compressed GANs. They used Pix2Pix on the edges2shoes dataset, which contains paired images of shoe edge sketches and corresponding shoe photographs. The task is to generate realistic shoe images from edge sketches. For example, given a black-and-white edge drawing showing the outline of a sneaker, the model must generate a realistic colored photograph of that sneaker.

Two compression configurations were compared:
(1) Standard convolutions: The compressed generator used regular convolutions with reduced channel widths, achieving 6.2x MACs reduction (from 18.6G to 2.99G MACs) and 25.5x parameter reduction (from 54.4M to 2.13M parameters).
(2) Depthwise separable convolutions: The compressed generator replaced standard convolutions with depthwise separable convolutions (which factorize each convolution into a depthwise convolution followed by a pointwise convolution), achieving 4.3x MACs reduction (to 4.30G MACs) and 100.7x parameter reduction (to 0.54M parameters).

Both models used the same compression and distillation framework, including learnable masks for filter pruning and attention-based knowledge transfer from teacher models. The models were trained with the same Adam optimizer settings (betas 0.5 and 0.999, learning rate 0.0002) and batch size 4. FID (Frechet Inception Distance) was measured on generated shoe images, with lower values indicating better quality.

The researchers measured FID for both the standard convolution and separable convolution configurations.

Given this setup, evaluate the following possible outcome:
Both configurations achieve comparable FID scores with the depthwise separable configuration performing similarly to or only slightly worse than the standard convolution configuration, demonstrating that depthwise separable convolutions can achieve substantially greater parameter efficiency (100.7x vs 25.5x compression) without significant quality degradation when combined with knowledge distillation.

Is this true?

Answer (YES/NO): NO